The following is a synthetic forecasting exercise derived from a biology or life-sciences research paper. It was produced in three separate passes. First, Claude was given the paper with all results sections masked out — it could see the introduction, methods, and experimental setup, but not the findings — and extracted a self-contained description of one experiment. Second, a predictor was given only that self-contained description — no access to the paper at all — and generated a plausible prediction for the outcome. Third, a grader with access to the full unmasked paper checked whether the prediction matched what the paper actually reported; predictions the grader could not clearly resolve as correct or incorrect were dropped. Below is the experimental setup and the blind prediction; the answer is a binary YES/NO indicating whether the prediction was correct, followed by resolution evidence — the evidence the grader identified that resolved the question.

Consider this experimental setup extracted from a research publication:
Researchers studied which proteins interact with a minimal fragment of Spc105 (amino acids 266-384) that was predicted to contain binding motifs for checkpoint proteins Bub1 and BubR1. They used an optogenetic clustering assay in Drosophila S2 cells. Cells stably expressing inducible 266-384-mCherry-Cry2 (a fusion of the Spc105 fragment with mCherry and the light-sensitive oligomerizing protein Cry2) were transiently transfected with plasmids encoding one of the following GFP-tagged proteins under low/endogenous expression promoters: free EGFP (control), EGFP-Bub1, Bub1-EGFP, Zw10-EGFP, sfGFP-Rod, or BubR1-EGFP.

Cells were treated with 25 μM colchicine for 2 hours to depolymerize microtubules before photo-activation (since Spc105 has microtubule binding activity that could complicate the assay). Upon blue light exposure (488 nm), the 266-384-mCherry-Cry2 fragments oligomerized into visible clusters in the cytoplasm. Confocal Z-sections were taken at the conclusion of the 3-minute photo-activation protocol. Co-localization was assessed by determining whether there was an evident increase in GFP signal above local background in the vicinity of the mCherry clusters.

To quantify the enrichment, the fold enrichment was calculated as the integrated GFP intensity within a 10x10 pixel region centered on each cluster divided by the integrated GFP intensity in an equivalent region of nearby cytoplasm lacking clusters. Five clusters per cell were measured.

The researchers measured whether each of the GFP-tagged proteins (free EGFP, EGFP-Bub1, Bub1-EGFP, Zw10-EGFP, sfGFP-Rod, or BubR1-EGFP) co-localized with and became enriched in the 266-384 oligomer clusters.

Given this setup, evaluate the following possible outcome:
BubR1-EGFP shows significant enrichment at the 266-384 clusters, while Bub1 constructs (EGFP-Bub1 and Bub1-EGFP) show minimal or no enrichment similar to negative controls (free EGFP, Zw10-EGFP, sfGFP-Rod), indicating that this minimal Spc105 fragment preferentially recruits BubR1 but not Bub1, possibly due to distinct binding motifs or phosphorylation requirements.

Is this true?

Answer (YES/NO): NO